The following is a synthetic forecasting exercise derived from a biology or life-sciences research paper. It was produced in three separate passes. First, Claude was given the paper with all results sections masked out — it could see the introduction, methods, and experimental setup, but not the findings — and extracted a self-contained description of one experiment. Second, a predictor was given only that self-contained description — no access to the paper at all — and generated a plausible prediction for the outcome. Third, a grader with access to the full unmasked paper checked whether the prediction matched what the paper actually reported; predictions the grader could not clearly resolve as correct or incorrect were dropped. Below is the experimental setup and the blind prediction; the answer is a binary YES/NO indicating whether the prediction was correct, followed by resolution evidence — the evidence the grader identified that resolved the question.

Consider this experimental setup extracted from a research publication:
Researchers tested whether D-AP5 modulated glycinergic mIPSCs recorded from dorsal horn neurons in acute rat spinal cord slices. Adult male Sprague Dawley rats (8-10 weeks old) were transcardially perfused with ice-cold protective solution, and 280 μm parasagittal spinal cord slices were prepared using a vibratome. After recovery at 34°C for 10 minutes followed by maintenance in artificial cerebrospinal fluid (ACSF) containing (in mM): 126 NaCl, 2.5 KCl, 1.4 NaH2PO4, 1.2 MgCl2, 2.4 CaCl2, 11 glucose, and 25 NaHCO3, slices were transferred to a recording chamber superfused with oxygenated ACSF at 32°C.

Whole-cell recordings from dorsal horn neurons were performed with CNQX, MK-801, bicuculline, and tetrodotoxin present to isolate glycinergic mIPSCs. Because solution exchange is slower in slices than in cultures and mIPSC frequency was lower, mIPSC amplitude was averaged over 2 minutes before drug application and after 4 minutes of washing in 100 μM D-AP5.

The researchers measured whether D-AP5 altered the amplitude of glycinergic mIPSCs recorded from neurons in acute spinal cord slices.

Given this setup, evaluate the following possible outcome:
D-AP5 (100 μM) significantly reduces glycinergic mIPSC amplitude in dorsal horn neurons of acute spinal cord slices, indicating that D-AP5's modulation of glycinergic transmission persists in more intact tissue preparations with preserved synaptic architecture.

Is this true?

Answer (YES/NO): NO